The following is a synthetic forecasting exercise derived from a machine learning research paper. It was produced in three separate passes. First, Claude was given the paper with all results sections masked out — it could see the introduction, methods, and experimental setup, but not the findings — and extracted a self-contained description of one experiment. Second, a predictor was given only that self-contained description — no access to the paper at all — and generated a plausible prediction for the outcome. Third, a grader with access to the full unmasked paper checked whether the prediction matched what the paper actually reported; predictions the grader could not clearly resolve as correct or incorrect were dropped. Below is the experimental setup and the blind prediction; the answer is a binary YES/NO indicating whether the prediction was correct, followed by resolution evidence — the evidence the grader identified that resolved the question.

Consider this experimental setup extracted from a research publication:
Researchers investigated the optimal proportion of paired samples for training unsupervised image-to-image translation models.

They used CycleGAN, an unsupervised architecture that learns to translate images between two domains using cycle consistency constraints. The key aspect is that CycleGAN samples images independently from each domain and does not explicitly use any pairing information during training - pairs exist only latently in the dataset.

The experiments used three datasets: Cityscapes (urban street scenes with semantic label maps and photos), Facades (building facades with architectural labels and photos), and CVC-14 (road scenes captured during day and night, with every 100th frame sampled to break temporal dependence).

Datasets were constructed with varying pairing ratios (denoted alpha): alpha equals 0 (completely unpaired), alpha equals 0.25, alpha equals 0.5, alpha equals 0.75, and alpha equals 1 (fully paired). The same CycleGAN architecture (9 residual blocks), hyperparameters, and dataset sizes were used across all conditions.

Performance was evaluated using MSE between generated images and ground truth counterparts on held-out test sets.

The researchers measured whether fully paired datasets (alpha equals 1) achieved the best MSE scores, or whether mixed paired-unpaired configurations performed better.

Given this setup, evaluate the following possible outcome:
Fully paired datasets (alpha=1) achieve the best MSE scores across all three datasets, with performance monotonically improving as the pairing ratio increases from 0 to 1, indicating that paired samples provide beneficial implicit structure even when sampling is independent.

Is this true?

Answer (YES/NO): NO